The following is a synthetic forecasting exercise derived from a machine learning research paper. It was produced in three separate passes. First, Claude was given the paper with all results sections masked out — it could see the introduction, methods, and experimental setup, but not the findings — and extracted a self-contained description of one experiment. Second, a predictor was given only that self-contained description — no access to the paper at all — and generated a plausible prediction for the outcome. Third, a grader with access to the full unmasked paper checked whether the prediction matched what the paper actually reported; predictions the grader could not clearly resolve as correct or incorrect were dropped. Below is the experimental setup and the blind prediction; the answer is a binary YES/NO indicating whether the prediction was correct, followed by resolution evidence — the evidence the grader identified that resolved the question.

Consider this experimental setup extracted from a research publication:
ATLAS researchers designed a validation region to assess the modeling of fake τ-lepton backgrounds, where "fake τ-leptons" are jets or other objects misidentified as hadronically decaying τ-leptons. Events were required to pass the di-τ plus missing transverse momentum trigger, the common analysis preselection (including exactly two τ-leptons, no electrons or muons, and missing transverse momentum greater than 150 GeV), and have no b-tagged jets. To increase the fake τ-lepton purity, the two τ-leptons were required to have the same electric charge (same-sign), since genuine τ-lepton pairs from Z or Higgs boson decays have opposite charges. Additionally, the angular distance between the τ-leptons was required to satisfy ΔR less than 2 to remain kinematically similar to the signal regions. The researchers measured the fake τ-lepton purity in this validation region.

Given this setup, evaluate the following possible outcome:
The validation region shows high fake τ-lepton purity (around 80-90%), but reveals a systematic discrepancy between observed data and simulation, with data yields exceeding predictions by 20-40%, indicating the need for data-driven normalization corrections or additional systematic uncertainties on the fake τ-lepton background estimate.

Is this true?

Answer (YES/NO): NO